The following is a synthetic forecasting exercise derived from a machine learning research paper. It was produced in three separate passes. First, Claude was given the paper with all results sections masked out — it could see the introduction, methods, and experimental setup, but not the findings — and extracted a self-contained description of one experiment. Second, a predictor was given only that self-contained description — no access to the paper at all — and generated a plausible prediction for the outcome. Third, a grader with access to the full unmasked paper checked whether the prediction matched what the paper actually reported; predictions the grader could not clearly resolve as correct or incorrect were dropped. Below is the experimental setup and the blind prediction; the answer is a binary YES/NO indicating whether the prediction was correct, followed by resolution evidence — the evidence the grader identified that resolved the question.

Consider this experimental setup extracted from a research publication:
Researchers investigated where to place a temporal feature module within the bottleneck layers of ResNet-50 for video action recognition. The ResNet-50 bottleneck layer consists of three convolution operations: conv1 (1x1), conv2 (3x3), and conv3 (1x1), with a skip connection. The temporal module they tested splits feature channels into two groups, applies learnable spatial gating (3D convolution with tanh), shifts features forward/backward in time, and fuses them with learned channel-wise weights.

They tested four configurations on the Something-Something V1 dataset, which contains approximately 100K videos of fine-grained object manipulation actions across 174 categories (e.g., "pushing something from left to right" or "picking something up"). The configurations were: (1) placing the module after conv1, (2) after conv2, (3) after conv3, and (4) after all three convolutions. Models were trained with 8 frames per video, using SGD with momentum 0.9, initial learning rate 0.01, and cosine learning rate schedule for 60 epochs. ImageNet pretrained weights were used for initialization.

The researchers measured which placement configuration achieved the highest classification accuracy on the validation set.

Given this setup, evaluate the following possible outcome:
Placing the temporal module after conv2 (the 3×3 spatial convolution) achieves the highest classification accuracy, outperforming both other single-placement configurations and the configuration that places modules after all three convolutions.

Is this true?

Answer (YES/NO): NO